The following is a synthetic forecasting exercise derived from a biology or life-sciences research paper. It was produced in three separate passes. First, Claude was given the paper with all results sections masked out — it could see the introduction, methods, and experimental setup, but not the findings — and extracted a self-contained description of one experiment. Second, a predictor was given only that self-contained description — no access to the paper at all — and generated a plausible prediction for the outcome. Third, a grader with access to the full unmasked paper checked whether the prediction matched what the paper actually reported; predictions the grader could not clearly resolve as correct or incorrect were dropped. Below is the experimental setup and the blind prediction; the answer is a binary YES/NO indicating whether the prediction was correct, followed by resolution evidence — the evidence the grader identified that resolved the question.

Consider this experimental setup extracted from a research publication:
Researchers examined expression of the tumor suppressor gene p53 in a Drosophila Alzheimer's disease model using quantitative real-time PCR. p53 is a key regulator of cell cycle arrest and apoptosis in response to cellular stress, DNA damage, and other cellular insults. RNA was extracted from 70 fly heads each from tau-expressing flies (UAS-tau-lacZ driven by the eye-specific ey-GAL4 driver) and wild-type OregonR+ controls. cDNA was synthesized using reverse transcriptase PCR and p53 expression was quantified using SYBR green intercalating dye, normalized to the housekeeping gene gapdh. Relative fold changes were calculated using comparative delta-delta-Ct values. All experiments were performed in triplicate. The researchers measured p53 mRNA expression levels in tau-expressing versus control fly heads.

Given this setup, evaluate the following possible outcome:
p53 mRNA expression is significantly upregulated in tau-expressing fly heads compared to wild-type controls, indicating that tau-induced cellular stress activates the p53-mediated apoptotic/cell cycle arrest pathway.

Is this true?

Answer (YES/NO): YES